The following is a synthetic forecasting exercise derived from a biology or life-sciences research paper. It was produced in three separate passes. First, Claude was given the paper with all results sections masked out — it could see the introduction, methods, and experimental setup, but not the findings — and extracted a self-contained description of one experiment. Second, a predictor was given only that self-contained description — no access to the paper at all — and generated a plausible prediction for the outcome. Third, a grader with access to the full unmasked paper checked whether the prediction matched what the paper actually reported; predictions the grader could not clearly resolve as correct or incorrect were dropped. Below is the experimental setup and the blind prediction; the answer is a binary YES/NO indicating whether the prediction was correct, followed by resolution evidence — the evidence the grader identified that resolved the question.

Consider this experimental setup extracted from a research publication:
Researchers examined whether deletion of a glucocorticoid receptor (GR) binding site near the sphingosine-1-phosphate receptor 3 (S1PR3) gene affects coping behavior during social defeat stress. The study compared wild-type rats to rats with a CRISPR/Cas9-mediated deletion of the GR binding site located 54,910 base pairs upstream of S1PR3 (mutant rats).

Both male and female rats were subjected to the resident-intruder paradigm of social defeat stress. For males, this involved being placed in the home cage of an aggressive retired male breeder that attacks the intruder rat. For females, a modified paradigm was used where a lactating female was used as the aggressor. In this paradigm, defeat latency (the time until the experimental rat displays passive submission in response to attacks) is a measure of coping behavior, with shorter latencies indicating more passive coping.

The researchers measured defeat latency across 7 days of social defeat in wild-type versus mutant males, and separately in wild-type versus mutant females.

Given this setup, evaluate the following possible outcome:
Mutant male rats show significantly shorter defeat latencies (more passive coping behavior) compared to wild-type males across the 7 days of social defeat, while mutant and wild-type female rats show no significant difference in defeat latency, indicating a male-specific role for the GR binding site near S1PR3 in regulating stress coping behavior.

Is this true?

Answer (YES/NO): YES